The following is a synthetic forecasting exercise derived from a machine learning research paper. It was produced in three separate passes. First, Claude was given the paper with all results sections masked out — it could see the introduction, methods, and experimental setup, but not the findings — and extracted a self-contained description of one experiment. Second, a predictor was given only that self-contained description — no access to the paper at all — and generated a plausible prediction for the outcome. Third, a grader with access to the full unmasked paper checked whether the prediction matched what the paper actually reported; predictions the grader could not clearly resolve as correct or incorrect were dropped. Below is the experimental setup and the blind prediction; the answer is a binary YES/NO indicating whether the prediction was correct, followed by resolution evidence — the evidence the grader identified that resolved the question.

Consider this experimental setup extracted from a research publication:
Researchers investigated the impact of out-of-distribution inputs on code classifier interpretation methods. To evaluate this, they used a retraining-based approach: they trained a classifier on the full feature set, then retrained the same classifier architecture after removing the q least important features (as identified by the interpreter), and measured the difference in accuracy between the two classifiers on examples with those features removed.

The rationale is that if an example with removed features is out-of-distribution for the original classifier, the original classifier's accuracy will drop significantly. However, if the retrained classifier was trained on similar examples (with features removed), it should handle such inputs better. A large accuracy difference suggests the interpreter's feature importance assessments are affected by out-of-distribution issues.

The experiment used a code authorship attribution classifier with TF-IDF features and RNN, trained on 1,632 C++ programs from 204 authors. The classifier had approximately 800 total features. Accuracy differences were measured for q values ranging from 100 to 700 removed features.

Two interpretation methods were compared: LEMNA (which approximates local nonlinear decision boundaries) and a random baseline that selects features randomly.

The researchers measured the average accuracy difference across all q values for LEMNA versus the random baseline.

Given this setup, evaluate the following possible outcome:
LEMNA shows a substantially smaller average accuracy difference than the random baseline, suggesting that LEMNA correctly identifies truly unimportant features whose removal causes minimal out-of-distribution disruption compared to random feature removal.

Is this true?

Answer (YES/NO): NO